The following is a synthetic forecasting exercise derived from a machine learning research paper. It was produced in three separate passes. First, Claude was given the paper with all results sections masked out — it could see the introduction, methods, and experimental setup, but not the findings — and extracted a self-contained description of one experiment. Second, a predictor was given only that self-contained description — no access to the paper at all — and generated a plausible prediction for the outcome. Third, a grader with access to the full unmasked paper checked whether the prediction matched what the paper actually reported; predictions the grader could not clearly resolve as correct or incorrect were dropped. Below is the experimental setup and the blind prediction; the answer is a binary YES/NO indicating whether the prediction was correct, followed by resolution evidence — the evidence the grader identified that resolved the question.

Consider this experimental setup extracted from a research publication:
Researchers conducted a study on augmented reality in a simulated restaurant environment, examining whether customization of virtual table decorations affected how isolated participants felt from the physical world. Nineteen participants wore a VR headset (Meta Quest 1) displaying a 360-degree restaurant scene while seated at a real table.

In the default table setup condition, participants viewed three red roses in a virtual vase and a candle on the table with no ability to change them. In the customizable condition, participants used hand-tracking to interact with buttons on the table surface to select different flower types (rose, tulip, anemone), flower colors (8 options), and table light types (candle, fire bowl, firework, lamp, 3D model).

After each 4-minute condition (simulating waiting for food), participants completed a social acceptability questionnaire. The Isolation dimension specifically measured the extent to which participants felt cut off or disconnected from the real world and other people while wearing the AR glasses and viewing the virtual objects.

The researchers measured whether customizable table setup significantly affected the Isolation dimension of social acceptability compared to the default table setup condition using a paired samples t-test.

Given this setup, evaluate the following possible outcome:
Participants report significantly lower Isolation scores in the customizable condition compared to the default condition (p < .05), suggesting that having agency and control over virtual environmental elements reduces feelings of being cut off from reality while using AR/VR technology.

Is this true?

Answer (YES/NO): NO